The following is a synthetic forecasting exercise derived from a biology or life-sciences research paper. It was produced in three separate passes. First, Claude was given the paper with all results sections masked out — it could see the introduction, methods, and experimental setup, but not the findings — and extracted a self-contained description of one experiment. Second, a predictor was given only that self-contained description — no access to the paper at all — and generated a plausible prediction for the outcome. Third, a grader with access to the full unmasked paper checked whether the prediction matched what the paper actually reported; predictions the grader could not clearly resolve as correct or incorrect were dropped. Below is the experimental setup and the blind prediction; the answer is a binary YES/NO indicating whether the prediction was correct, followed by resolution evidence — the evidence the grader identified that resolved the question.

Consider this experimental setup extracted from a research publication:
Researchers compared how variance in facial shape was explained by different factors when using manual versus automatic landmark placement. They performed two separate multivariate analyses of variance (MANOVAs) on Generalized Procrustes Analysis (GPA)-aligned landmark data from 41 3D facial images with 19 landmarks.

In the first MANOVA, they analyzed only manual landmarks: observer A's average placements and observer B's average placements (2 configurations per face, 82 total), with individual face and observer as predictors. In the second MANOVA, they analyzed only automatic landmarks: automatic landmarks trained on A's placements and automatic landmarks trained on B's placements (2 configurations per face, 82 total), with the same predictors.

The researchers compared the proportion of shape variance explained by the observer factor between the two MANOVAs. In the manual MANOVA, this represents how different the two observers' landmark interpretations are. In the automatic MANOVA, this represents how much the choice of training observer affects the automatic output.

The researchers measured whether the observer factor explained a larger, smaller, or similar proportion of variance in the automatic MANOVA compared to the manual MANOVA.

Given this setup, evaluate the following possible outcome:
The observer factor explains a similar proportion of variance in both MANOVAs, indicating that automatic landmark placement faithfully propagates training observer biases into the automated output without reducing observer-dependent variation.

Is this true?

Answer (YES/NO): NO